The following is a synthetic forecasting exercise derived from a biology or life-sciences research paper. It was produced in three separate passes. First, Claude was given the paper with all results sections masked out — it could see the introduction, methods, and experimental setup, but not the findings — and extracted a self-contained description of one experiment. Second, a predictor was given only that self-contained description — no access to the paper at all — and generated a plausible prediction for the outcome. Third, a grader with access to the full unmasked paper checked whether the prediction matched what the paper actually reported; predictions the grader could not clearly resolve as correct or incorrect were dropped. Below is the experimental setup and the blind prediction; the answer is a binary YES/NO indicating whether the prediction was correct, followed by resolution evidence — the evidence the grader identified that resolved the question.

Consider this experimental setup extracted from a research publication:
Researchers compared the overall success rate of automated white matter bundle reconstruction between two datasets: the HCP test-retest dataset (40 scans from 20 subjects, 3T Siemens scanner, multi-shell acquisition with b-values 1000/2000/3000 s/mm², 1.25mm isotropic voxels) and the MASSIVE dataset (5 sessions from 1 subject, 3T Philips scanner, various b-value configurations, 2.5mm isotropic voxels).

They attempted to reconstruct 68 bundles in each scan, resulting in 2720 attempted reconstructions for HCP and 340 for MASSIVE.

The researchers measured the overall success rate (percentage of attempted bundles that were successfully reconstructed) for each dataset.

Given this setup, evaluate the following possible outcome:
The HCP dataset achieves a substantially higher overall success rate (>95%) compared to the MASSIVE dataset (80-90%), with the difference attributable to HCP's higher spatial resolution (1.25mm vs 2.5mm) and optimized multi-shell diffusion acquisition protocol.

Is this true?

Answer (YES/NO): NO